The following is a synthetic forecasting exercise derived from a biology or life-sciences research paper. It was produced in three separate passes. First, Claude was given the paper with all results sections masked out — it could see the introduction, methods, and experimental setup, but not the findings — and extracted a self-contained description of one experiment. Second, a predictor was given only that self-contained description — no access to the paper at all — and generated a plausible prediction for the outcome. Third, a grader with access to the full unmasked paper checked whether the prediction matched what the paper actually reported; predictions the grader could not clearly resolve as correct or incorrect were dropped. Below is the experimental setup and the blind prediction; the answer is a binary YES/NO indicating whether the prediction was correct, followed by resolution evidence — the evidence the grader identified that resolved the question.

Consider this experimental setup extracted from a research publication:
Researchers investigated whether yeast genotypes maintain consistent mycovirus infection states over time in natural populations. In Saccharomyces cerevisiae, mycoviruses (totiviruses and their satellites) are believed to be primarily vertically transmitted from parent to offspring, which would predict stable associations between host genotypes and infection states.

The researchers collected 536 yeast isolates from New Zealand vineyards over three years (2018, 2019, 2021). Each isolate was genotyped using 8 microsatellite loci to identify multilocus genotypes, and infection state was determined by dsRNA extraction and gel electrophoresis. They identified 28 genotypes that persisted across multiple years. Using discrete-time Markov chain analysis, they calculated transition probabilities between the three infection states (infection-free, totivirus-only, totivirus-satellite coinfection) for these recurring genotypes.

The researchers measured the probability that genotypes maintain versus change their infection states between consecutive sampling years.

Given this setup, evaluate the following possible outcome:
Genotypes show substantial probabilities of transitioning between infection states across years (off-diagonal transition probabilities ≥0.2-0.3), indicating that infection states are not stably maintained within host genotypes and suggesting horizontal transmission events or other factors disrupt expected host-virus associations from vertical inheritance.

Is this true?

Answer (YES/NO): NO